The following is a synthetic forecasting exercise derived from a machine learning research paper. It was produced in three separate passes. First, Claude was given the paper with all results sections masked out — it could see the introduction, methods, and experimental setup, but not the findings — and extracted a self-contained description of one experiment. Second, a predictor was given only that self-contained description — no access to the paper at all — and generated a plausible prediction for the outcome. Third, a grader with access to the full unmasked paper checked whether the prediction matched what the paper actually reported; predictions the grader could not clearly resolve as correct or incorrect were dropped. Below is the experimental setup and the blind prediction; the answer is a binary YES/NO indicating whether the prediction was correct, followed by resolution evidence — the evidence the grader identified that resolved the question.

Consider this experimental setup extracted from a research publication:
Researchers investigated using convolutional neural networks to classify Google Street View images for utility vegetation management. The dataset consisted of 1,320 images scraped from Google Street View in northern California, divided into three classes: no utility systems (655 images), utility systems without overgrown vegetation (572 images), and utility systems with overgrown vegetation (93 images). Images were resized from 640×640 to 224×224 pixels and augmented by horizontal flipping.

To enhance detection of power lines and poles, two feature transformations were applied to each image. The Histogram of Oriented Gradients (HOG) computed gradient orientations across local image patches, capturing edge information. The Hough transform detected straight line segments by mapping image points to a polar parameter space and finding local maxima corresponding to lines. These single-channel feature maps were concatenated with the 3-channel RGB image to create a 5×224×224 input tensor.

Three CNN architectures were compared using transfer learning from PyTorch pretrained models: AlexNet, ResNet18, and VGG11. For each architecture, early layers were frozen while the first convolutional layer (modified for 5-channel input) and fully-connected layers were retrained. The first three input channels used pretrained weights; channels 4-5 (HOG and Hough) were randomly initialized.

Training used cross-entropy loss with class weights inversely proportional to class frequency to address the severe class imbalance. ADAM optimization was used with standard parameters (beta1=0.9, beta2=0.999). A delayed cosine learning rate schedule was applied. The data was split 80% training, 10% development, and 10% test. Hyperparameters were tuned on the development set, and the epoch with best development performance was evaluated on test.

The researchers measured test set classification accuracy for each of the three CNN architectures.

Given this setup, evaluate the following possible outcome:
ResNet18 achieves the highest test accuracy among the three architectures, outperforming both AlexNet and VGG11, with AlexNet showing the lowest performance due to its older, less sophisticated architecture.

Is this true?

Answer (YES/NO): NO